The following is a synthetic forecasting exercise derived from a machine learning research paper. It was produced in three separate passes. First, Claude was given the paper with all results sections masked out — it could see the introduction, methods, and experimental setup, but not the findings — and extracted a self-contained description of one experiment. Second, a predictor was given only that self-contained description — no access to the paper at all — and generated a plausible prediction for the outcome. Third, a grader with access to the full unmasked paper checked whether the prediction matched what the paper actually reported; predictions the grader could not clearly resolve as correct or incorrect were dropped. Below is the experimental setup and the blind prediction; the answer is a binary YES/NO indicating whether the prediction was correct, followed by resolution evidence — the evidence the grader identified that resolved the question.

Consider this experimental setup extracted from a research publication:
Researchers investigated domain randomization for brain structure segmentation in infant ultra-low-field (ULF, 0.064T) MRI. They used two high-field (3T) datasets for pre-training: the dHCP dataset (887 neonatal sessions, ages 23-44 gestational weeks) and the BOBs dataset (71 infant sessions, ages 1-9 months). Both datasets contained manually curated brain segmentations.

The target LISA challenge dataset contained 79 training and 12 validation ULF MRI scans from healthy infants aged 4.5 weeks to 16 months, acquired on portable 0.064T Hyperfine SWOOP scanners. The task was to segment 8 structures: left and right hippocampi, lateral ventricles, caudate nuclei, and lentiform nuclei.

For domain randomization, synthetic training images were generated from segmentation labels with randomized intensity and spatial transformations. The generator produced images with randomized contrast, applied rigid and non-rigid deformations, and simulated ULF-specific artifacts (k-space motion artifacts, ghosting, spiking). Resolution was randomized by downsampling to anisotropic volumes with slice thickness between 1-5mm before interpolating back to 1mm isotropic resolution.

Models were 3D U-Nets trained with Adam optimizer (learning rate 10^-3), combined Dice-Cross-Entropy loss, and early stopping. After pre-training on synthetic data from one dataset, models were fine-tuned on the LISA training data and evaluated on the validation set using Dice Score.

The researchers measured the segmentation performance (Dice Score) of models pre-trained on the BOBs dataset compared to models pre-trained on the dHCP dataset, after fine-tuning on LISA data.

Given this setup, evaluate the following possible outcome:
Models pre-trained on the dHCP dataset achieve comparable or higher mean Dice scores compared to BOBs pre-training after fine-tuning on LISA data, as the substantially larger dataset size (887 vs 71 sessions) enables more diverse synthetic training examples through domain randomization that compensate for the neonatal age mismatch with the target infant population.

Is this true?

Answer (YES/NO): NO